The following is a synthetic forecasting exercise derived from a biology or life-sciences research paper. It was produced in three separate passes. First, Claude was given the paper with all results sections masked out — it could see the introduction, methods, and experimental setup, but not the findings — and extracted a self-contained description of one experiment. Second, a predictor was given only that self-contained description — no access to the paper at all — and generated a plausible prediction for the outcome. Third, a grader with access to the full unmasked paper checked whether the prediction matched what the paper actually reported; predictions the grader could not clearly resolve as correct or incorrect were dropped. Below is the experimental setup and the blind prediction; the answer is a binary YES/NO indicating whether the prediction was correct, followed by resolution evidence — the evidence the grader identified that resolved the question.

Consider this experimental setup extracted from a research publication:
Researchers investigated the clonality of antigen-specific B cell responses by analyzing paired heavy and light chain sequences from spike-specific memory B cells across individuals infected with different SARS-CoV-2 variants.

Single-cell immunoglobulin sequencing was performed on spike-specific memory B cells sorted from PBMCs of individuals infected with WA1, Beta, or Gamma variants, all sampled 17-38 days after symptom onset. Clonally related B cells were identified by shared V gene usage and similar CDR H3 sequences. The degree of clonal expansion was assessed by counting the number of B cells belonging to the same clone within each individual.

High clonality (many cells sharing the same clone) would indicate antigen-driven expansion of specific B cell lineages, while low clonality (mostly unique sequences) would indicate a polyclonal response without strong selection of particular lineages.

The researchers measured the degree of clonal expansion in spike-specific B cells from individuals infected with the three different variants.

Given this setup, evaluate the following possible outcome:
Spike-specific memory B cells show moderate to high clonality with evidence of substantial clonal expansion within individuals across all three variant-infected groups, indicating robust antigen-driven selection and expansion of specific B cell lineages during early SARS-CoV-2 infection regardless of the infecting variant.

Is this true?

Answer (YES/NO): NO